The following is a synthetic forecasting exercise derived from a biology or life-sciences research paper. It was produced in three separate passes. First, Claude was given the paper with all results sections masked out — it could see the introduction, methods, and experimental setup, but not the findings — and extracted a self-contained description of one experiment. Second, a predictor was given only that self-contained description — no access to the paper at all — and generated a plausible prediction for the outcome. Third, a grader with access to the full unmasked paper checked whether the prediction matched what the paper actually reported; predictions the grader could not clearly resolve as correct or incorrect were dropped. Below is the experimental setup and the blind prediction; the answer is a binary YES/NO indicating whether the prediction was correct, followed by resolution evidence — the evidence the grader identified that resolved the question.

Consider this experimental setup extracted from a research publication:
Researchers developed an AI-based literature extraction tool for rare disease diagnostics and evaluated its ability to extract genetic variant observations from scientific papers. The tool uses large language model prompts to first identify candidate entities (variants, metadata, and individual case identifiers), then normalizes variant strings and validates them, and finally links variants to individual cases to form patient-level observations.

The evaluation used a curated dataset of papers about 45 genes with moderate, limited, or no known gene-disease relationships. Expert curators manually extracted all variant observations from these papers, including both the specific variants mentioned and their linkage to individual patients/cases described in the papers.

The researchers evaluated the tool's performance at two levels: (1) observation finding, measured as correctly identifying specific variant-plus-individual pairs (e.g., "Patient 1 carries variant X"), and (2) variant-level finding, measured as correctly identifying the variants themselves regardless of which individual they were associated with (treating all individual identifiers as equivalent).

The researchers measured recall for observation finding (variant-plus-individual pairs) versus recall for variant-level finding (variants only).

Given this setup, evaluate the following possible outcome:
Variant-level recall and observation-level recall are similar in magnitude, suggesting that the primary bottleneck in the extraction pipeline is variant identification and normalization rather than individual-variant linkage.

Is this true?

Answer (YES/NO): NO